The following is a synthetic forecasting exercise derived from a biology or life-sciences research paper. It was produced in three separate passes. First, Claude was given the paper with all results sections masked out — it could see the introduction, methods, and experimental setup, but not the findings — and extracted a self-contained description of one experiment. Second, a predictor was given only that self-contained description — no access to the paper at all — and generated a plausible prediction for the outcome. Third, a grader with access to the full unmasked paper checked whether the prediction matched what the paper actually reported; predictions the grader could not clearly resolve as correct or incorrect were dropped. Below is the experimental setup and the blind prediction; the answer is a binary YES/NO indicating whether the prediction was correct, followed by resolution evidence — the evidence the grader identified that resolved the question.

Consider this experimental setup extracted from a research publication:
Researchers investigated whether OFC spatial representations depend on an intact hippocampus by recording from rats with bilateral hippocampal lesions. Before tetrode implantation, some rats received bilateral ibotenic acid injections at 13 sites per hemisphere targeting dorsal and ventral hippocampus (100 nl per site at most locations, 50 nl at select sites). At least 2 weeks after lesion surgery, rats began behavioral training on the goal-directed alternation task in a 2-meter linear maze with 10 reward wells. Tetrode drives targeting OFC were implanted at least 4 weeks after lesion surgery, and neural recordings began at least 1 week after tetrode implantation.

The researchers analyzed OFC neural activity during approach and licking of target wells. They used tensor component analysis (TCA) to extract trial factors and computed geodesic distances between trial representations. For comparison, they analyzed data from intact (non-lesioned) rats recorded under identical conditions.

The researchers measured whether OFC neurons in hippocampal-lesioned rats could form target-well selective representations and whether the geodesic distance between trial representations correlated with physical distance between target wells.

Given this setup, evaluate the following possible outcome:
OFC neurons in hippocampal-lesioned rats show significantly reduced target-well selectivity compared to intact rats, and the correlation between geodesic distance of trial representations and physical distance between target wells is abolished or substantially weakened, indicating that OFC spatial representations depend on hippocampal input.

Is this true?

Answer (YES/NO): NO